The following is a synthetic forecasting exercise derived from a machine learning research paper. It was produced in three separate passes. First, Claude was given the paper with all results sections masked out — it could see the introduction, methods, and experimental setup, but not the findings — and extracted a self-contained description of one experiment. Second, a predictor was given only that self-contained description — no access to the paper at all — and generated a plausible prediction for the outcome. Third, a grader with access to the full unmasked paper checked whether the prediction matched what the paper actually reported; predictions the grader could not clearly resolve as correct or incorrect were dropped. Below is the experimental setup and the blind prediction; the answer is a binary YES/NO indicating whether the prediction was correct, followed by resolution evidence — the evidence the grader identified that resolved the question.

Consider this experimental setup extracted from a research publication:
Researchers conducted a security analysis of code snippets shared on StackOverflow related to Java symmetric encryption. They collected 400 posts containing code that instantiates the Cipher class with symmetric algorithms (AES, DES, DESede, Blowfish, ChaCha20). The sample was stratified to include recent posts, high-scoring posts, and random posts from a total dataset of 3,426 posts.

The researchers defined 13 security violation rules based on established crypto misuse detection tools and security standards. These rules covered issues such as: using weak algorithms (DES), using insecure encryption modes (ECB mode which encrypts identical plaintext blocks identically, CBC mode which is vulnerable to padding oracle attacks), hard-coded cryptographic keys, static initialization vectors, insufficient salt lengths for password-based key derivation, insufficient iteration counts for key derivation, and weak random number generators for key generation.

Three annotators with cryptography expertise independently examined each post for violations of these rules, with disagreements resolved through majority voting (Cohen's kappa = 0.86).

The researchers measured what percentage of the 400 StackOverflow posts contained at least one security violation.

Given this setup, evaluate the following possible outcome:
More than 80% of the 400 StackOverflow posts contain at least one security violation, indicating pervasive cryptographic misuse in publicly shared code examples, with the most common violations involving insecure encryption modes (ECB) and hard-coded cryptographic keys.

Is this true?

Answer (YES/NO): YES